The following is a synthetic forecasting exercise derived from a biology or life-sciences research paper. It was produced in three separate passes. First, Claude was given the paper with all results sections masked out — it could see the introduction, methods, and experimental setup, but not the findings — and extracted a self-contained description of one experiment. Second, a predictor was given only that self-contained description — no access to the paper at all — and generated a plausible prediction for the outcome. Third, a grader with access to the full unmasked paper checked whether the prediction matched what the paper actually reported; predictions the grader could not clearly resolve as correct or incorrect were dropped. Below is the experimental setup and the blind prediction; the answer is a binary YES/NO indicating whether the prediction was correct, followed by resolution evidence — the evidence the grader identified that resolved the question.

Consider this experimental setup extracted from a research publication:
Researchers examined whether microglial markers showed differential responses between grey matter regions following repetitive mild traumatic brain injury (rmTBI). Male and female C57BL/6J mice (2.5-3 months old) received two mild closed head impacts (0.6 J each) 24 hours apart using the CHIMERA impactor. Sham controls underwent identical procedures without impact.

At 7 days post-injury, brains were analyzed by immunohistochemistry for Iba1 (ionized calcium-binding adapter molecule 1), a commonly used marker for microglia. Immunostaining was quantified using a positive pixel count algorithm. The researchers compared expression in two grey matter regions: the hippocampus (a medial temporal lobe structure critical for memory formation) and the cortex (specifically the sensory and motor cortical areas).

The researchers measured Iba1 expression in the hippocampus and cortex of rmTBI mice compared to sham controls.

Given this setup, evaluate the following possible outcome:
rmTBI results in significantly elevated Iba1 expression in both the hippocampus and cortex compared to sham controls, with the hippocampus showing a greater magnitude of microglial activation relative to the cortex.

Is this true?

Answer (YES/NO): NO